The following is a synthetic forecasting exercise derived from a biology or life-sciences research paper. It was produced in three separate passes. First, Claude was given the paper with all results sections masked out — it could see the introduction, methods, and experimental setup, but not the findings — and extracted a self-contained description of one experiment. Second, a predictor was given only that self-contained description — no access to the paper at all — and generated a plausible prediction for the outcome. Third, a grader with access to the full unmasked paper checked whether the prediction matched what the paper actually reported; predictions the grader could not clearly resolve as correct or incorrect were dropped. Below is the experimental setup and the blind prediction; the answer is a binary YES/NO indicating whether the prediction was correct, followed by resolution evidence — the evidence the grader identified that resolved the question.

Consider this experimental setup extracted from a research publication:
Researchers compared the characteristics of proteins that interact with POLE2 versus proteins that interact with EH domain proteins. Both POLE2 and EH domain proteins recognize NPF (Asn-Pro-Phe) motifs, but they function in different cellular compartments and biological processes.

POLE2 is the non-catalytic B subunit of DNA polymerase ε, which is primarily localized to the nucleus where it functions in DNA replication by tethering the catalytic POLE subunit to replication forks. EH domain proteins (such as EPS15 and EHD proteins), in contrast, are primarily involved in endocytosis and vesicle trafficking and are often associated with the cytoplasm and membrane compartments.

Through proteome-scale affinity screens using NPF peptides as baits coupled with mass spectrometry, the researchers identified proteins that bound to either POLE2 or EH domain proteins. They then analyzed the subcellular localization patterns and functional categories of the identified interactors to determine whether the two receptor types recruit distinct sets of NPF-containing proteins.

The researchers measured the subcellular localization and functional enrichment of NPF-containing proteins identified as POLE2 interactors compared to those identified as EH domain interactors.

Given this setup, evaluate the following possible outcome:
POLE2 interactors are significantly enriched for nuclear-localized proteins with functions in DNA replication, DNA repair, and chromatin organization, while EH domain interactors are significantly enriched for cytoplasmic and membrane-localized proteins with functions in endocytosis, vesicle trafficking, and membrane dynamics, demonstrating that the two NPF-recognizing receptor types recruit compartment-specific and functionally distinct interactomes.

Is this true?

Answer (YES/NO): NO